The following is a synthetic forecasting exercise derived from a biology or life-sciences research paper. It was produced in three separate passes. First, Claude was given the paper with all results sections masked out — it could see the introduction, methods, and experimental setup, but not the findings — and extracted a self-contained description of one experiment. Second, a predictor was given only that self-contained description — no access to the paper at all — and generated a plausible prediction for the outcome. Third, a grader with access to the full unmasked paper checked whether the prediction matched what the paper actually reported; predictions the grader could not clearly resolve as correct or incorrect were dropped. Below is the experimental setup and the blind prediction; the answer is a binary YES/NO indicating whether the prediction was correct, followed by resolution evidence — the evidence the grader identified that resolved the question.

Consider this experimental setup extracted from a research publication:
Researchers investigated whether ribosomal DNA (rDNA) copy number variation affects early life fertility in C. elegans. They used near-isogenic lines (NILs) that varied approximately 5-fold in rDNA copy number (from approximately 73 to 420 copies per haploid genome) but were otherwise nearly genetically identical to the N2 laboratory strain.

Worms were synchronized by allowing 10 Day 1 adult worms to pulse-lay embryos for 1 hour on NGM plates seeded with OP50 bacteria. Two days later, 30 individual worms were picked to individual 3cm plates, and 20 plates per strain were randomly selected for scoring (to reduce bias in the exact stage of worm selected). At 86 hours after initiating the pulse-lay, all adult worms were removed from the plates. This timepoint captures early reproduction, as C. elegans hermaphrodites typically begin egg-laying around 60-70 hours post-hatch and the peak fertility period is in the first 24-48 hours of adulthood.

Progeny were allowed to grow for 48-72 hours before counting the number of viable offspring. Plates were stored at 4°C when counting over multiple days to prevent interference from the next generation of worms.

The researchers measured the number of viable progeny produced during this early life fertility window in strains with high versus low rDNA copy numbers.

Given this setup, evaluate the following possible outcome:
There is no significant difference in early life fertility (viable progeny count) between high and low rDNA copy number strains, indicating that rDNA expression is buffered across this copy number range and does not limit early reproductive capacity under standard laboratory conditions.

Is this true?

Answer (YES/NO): YES